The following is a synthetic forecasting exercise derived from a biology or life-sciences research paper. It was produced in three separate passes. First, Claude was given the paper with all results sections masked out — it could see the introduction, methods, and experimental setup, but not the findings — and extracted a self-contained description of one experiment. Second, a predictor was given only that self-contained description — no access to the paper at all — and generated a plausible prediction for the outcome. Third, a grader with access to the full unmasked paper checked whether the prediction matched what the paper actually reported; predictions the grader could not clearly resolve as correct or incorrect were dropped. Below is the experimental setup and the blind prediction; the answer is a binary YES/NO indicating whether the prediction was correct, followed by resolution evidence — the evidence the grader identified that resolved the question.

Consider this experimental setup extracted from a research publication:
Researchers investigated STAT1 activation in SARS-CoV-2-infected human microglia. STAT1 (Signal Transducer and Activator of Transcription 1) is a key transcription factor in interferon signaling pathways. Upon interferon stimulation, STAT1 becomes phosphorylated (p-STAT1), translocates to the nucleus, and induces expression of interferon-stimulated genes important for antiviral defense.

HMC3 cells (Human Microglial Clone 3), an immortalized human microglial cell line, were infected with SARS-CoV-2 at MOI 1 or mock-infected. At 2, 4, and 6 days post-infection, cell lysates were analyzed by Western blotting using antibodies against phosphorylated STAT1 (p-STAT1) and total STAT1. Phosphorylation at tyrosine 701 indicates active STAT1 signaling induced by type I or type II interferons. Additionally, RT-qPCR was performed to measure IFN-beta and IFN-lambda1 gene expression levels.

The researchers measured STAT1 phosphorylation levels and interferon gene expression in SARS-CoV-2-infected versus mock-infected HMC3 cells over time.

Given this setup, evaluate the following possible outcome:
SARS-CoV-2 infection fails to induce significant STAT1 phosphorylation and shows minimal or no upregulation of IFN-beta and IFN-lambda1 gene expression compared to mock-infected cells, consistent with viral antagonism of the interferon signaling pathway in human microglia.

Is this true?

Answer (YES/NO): NO